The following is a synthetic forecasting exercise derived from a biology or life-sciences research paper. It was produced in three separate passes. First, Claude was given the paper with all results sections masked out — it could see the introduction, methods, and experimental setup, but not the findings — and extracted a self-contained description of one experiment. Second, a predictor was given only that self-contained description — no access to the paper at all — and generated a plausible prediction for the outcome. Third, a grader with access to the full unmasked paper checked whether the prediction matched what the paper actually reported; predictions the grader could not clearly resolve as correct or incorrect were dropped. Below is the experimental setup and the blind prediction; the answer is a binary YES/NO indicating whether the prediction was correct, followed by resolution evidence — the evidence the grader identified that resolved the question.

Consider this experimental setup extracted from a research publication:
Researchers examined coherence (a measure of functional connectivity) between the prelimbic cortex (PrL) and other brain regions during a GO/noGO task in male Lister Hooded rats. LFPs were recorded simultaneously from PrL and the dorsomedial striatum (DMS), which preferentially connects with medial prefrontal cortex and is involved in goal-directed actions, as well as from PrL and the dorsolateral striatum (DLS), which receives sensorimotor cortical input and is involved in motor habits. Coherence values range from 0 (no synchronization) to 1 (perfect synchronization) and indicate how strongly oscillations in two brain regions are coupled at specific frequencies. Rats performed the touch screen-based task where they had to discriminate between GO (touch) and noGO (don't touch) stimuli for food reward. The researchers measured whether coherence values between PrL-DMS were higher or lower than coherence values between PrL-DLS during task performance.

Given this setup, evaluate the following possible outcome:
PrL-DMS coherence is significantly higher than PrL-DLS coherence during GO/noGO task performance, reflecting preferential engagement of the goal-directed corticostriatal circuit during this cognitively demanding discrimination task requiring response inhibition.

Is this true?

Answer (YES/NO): NO